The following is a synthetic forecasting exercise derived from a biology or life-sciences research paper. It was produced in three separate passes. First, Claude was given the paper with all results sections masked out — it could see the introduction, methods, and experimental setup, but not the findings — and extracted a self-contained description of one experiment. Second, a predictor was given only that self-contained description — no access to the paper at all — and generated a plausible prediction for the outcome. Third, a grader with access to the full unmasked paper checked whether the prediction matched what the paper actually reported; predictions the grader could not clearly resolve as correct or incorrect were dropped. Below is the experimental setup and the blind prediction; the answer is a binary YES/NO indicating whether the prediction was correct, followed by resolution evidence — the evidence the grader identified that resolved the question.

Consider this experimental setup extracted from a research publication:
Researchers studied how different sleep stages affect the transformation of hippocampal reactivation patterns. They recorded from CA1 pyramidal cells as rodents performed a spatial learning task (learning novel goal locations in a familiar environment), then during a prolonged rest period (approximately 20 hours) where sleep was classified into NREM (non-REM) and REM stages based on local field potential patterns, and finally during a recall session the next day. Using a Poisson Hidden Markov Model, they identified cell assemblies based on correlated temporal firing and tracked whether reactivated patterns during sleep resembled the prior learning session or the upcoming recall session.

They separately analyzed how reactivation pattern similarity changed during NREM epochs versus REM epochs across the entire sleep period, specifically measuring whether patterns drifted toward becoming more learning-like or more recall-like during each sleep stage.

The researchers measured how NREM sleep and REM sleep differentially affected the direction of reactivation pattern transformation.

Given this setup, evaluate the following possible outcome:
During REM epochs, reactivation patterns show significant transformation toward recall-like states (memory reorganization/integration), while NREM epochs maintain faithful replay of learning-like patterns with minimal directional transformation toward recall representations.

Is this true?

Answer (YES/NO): NO